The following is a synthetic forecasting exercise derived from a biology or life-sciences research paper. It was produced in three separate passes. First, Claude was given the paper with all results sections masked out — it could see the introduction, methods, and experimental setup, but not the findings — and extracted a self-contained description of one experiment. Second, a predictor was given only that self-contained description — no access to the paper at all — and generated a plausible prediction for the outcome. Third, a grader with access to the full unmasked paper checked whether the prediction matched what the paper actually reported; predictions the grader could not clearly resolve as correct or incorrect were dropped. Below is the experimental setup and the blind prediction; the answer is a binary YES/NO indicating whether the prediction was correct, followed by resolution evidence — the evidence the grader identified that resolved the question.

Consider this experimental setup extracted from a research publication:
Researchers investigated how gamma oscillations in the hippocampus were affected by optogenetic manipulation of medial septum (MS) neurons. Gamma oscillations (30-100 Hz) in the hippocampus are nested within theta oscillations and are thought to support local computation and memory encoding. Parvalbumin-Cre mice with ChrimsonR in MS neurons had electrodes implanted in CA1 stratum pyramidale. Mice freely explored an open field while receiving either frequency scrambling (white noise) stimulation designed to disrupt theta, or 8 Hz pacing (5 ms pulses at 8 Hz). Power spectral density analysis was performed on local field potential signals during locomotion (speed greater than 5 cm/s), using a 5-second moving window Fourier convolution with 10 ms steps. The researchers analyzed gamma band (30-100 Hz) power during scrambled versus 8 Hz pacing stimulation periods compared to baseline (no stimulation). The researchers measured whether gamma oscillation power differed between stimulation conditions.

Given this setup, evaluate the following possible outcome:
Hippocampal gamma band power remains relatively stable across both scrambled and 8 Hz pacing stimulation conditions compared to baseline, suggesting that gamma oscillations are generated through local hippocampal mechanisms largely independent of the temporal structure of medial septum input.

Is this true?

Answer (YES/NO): YES